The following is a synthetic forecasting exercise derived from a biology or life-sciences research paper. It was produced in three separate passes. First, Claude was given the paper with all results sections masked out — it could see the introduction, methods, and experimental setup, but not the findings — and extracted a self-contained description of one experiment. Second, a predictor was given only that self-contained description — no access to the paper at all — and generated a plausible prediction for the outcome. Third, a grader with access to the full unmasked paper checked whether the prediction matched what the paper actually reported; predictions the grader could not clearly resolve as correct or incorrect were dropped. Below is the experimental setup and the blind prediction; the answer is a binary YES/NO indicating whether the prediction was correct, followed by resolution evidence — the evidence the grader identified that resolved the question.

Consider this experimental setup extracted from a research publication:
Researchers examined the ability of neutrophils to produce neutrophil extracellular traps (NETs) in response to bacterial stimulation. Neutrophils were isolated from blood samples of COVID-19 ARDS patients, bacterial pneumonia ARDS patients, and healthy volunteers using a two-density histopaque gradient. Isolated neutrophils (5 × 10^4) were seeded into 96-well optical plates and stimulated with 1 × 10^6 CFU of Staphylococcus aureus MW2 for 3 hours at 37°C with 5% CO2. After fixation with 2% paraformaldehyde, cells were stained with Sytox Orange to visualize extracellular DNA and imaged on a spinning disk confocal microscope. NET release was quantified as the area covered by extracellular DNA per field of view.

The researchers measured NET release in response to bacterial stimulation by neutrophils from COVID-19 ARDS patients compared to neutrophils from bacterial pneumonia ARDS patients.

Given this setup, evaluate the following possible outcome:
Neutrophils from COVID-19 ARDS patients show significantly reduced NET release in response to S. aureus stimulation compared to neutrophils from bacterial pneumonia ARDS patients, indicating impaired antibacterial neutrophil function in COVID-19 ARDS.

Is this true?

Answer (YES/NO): NO